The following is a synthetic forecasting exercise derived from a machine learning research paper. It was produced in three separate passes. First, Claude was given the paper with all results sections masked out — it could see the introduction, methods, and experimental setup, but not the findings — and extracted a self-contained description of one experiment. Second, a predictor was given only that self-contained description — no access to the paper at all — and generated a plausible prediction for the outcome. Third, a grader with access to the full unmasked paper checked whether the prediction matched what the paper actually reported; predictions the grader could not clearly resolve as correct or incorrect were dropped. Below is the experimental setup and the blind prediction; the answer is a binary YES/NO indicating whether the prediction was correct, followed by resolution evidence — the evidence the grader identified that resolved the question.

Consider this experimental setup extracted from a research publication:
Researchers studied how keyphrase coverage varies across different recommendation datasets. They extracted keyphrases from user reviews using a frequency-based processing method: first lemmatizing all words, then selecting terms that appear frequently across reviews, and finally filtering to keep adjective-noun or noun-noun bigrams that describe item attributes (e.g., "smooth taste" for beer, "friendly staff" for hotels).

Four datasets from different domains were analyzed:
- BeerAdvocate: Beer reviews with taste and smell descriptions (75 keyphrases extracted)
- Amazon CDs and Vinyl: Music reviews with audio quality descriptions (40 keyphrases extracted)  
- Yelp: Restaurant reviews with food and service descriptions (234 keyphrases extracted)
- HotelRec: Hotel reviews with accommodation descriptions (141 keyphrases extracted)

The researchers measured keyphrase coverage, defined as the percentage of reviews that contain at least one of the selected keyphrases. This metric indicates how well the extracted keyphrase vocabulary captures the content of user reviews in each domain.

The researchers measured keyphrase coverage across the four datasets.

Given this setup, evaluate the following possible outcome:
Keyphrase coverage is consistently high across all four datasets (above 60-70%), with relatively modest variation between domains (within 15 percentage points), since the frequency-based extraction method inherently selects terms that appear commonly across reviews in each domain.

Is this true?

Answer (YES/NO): NO